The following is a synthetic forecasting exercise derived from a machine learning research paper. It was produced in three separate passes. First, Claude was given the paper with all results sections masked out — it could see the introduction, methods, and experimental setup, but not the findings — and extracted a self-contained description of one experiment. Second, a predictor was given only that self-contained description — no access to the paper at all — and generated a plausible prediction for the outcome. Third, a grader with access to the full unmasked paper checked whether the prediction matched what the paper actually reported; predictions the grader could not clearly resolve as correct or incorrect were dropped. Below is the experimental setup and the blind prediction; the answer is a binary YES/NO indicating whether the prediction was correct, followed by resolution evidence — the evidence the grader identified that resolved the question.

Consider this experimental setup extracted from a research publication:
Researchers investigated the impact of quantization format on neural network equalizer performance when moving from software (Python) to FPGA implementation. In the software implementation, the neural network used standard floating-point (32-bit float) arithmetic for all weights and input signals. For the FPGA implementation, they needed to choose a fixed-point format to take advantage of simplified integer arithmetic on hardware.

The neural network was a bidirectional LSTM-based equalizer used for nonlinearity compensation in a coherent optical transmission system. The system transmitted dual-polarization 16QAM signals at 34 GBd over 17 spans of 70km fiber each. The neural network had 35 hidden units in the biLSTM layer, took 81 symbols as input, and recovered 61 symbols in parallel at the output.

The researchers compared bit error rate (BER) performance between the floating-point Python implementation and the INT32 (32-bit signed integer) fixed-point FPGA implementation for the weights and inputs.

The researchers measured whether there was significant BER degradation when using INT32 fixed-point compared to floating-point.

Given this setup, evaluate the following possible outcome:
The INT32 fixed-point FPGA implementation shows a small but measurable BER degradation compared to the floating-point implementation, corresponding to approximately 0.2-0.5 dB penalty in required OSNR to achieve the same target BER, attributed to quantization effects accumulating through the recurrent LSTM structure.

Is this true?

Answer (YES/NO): NO